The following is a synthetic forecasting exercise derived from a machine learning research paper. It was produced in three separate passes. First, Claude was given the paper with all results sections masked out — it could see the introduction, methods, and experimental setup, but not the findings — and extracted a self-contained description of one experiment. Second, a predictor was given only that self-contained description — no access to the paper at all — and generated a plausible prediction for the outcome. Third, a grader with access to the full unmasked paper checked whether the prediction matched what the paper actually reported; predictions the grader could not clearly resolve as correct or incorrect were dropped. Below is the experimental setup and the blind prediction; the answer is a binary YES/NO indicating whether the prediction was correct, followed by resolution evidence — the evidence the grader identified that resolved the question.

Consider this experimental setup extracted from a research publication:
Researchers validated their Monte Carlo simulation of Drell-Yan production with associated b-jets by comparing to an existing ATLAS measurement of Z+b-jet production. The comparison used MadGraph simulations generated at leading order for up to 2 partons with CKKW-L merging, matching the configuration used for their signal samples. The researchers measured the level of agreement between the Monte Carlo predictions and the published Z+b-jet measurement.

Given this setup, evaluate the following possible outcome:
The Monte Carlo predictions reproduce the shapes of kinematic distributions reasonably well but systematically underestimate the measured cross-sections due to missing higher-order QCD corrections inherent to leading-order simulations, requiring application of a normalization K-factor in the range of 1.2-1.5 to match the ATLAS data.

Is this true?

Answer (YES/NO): NO